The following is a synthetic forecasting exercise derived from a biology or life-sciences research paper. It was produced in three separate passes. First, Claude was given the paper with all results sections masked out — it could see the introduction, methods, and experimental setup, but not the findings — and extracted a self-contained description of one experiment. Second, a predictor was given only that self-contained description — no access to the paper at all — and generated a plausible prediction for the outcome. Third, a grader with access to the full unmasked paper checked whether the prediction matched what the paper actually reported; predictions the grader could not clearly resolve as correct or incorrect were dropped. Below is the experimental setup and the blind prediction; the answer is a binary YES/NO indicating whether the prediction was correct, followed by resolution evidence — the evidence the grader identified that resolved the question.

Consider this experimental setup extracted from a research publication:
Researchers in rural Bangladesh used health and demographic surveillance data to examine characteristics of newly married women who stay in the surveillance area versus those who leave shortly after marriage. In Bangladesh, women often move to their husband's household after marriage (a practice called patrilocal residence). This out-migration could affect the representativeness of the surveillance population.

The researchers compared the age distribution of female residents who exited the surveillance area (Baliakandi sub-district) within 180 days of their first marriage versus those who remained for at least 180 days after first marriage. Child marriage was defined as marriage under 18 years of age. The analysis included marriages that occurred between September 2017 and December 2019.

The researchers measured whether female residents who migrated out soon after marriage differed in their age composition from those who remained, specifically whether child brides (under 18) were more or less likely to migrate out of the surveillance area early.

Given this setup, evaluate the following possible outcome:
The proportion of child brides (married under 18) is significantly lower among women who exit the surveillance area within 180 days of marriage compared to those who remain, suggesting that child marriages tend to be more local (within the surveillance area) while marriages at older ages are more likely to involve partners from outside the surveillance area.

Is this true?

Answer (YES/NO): YES